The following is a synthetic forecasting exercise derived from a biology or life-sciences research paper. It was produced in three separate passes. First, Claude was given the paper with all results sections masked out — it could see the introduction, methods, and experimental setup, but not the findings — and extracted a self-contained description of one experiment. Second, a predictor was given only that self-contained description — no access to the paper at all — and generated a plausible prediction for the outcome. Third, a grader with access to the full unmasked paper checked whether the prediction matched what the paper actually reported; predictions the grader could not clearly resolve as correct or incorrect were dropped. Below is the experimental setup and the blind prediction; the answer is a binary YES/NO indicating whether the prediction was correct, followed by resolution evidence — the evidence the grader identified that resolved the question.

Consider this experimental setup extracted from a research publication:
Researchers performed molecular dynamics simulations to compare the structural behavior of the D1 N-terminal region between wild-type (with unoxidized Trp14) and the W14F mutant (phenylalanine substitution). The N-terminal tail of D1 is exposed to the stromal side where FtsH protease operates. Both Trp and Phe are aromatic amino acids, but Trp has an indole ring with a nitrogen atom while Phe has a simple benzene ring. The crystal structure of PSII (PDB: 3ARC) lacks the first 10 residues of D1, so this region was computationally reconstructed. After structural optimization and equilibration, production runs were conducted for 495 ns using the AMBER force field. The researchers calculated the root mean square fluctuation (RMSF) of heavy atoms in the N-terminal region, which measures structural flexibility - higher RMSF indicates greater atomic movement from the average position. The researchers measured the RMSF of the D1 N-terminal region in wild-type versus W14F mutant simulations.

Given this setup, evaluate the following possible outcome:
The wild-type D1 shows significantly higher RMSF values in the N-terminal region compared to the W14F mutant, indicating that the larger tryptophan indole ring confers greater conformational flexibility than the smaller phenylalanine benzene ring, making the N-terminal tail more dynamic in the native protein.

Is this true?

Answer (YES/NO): NO